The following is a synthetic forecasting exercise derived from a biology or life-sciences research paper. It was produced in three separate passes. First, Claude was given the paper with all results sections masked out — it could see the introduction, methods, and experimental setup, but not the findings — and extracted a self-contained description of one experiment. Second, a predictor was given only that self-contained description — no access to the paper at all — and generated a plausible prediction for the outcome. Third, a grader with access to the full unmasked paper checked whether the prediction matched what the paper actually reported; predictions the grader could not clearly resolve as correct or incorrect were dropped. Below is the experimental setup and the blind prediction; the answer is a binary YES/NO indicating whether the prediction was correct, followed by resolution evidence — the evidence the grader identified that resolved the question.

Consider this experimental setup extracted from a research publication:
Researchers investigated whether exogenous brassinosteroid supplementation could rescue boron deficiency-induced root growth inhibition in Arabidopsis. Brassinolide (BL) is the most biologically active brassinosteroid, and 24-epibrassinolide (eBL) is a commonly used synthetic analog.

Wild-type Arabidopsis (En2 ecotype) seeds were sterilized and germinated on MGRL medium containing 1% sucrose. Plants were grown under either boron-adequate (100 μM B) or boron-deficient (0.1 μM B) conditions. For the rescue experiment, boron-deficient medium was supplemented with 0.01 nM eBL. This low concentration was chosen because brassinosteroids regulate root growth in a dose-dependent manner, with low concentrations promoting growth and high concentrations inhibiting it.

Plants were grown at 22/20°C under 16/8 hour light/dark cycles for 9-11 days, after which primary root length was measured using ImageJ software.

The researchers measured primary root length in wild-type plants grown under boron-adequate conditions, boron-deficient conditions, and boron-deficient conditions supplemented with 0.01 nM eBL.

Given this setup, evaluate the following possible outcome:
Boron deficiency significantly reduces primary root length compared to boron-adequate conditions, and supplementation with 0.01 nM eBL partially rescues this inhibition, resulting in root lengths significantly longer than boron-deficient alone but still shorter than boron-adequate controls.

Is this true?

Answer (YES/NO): YES